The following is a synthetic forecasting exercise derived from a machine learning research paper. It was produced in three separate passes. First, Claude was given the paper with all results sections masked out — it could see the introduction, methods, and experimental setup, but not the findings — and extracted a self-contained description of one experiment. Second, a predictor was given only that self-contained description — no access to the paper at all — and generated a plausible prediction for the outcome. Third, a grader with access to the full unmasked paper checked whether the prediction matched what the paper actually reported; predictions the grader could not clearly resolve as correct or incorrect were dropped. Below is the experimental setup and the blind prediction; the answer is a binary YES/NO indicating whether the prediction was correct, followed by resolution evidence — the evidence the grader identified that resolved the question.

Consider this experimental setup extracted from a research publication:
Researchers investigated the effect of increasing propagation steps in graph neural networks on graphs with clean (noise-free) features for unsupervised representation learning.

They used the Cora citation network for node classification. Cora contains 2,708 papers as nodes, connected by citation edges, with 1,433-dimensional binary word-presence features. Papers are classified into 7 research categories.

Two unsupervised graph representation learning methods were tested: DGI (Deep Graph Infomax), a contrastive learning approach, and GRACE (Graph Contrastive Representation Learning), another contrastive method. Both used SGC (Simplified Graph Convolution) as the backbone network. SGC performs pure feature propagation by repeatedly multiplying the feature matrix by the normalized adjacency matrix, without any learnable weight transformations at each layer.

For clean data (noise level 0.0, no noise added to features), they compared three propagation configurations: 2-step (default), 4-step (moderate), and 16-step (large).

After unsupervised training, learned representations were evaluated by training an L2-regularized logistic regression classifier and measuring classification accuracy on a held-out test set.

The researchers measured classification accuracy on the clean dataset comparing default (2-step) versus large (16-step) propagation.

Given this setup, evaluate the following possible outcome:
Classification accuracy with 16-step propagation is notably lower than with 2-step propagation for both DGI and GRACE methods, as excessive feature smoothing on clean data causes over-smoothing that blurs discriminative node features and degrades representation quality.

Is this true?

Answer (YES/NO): NO